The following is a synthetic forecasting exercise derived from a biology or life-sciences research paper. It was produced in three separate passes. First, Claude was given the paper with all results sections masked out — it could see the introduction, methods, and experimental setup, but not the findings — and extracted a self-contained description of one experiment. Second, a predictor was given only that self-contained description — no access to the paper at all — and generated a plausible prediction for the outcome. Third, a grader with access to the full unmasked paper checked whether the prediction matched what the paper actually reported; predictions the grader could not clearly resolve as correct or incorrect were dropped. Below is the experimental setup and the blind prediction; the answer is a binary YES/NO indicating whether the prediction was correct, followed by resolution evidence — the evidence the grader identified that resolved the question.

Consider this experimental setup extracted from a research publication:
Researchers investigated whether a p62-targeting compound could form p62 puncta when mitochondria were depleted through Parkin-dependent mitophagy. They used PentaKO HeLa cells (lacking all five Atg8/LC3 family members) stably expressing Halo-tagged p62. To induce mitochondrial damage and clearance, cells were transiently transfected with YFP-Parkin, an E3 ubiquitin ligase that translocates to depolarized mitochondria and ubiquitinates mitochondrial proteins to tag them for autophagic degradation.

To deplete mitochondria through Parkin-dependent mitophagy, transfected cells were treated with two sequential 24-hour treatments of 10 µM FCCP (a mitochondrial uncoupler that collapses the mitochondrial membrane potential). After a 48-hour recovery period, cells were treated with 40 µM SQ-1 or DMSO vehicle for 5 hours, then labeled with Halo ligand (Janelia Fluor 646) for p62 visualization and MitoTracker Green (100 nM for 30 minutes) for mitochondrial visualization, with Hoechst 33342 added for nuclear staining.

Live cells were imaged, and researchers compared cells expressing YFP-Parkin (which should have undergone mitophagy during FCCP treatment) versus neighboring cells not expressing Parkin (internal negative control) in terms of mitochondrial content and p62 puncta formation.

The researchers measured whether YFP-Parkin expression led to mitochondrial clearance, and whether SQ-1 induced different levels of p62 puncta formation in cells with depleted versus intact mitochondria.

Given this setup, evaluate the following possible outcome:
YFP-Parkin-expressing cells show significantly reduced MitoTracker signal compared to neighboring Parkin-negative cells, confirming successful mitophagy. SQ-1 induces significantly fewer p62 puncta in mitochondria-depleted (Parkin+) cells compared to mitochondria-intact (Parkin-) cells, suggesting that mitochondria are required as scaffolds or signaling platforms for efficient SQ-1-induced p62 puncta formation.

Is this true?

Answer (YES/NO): YES